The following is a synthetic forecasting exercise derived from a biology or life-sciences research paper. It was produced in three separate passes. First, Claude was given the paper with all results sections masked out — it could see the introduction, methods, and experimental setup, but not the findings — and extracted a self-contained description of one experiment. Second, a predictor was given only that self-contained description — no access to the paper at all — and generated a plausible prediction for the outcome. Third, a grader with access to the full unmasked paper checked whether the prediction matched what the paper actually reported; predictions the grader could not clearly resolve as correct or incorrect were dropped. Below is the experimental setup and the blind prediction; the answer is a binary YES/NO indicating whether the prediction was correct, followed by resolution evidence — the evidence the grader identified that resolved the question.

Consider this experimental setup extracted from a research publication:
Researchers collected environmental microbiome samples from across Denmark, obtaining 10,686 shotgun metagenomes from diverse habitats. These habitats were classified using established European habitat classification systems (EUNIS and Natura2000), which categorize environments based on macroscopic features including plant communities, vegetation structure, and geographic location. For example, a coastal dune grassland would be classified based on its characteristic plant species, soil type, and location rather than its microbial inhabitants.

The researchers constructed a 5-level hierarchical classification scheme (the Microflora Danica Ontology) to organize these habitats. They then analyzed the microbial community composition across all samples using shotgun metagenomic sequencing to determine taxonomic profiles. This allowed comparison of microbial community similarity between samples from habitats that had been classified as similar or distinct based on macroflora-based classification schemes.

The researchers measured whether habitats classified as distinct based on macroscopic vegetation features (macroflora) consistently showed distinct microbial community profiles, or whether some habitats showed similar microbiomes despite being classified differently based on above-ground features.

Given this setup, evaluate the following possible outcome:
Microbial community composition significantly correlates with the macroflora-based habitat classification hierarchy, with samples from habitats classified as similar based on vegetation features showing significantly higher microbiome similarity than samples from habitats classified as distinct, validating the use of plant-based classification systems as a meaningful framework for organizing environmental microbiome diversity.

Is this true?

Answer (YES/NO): YES